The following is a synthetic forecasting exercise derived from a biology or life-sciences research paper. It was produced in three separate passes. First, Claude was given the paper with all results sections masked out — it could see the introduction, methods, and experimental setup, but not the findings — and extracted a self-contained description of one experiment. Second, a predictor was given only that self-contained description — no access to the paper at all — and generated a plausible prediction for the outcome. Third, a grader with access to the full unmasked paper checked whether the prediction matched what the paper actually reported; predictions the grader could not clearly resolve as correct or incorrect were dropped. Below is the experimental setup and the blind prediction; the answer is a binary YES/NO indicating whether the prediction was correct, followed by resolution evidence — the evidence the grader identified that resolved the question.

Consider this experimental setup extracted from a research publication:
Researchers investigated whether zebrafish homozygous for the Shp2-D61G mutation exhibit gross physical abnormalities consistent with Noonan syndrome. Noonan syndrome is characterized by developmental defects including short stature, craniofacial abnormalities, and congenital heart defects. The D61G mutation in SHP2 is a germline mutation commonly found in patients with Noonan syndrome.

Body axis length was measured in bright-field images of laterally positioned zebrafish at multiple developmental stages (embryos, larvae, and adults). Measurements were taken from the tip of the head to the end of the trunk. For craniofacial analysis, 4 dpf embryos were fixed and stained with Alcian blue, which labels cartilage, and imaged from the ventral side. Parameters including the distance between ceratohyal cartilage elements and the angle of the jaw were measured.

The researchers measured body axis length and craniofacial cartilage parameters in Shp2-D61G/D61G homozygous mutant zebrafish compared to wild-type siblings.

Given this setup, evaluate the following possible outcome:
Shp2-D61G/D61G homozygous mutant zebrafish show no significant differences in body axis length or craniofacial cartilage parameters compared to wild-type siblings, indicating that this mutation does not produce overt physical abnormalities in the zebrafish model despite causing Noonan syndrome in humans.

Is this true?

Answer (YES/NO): NO